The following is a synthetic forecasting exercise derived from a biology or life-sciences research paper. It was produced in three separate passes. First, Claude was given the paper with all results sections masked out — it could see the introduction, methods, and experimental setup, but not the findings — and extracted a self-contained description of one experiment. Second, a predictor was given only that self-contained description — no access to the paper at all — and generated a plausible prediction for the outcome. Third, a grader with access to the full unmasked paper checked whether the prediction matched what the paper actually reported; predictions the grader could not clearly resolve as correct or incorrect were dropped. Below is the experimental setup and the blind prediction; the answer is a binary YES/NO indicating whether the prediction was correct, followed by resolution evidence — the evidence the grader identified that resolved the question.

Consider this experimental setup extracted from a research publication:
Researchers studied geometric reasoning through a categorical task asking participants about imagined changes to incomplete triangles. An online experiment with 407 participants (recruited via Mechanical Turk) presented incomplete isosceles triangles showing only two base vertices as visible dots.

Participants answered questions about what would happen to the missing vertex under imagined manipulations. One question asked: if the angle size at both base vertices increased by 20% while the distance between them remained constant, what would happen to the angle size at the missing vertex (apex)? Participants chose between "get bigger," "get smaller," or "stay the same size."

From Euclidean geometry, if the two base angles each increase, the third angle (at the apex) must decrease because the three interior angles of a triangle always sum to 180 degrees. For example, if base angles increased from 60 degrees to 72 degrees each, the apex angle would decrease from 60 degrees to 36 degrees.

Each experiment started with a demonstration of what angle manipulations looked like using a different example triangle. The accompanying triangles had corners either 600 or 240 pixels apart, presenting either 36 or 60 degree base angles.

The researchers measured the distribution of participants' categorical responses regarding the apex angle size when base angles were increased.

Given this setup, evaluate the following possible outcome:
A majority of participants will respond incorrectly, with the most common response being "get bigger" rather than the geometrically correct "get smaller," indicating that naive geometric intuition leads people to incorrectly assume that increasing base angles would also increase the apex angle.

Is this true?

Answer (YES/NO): NO